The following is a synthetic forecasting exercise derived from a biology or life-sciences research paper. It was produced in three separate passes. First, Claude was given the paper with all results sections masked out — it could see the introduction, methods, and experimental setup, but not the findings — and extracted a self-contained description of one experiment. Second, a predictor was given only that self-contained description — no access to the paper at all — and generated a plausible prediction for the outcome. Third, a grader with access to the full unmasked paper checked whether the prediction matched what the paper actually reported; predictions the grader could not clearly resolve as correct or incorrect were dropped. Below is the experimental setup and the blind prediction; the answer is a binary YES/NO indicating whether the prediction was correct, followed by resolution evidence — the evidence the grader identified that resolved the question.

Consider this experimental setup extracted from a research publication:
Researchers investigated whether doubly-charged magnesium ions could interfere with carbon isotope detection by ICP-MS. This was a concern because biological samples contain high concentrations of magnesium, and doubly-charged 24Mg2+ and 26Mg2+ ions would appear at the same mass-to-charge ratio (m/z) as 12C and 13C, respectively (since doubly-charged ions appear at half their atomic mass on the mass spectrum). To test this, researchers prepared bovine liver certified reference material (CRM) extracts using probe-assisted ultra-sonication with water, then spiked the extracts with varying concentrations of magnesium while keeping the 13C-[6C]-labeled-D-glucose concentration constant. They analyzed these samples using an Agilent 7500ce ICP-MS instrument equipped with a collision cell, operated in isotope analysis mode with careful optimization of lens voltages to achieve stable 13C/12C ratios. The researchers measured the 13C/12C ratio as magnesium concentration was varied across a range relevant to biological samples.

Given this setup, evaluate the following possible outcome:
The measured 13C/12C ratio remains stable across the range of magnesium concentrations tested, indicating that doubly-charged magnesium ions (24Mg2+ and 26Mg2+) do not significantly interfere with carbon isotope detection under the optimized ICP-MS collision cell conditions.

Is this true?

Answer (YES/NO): YES